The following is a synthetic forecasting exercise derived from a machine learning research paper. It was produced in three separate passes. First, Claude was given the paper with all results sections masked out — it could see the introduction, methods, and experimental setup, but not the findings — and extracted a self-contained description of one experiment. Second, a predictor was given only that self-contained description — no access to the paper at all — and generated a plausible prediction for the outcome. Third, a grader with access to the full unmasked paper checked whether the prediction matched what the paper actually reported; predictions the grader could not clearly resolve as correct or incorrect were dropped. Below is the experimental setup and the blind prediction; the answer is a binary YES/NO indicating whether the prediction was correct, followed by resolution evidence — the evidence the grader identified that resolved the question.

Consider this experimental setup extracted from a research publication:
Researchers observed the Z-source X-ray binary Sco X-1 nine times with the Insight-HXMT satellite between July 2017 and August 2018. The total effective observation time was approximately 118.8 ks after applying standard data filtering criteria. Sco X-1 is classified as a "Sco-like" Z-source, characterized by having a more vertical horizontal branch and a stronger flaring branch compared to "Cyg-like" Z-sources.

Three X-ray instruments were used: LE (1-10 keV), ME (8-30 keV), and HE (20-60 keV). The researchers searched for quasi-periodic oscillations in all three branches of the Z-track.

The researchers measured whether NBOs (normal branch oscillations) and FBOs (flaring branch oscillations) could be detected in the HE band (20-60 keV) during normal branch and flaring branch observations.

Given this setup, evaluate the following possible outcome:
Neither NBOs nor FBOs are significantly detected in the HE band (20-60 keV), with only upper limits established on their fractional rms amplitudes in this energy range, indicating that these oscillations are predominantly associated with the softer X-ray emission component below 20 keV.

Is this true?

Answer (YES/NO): NO